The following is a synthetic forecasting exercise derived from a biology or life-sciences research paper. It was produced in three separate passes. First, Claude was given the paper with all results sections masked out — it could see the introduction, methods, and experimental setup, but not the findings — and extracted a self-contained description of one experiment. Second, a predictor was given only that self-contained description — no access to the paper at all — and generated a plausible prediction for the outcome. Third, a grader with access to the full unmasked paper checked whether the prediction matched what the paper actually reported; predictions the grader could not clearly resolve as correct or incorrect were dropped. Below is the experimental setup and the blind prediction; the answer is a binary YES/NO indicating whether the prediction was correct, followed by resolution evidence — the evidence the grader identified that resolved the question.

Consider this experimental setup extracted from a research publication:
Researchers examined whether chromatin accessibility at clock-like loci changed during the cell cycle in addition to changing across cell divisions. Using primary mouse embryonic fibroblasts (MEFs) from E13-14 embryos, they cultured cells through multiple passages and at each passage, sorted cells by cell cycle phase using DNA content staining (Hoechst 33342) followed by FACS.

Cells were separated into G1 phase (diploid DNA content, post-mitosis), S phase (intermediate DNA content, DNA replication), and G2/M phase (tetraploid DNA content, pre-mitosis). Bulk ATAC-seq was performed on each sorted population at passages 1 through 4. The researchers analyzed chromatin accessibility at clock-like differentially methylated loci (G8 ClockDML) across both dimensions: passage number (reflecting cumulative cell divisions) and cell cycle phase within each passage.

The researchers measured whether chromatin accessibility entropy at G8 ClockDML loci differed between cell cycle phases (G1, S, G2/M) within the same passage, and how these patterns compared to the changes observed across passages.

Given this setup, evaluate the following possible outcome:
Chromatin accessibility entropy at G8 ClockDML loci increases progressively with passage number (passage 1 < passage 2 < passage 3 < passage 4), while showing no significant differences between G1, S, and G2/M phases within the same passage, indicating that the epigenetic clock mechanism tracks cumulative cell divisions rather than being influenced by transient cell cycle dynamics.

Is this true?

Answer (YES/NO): NO